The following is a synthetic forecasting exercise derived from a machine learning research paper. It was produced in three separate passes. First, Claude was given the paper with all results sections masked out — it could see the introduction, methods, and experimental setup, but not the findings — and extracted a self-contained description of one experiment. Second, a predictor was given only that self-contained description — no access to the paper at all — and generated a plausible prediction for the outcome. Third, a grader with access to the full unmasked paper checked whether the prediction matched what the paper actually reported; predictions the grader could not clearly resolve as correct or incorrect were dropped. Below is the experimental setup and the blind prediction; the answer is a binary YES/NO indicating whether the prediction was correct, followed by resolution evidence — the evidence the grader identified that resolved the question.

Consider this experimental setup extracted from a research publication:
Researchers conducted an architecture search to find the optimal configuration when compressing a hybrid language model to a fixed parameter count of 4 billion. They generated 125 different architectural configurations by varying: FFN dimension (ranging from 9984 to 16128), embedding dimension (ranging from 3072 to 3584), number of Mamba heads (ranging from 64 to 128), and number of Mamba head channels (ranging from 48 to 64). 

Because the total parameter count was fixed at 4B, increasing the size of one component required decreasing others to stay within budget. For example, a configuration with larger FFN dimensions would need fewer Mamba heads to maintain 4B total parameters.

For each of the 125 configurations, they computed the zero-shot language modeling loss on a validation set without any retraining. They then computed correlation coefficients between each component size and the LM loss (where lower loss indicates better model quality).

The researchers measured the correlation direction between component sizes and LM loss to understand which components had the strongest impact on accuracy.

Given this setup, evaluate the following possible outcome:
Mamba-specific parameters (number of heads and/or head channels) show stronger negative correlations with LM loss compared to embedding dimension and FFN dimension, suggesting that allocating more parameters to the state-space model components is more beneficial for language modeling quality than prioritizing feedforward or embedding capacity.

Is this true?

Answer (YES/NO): YES